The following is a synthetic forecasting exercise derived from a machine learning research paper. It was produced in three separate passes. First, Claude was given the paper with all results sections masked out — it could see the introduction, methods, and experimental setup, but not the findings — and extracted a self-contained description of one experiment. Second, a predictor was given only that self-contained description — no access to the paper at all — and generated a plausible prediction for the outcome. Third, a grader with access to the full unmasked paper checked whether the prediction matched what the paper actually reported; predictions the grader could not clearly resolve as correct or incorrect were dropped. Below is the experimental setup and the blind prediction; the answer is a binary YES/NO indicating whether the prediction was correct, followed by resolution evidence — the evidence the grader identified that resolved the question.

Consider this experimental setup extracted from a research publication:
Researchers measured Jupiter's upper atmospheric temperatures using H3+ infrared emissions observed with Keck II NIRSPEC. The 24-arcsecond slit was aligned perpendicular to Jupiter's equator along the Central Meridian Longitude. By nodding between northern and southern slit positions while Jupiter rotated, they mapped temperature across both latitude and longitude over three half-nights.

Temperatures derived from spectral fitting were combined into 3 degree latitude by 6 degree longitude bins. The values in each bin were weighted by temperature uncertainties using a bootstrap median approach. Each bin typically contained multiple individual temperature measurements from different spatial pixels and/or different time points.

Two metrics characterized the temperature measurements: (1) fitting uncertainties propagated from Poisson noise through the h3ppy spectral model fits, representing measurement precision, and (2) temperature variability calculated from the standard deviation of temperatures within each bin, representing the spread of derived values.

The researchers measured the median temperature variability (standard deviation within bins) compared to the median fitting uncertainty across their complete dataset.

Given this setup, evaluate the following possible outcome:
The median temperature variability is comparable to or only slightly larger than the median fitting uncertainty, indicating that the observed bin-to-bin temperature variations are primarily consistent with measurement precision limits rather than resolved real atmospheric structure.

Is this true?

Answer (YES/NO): NO